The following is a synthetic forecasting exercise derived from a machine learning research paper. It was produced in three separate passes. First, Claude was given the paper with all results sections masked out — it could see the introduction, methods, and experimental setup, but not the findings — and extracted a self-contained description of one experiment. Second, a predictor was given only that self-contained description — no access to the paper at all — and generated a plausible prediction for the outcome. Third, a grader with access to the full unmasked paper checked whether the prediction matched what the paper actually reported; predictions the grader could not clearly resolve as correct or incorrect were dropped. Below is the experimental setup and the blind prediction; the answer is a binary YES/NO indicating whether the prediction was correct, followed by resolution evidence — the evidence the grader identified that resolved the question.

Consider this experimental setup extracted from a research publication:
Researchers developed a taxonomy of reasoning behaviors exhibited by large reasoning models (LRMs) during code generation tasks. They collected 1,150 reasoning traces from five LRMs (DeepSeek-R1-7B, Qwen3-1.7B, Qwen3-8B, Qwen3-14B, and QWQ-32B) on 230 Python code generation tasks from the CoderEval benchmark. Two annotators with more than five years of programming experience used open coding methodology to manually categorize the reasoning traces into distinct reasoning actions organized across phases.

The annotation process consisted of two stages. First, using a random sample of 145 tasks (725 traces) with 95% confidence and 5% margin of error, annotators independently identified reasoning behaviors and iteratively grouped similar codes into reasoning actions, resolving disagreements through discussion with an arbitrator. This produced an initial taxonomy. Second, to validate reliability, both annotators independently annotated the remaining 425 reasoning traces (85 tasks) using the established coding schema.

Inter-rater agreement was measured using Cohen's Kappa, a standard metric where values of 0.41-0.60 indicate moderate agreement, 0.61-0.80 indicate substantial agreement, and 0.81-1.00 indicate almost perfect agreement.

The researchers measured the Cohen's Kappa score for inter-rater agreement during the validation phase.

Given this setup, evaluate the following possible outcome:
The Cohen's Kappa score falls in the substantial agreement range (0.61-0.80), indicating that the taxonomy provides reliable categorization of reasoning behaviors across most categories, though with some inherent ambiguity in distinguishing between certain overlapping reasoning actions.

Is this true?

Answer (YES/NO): YES